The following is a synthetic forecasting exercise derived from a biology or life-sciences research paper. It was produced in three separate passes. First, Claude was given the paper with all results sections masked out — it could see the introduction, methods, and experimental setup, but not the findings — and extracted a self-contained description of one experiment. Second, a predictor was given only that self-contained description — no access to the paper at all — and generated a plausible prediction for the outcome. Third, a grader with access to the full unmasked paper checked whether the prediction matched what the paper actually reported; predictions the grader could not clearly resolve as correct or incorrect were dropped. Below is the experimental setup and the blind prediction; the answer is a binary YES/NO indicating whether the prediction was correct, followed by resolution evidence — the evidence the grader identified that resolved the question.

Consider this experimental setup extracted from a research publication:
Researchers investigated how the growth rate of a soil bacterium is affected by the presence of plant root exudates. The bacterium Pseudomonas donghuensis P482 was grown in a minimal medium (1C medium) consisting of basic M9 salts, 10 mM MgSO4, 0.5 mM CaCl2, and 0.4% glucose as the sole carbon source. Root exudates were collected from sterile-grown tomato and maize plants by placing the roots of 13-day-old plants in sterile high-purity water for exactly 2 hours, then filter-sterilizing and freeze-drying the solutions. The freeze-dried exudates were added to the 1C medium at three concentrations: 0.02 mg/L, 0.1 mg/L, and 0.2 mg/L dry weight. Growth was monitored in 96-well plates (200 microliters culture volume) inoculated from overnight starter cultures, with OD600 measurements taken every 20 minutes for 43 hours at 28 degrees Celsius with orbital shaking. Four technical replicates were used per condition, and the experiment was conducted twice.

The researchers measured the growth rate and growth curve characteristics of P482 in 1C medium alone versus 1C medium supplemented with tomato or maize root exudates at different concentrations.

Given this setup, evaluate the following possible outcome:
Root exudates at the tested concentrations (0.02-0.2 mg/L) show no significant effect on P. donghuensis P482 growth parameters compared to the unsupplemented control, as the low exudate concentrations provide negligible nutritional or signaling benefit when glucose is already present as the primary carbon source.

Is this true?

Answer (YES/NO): NO